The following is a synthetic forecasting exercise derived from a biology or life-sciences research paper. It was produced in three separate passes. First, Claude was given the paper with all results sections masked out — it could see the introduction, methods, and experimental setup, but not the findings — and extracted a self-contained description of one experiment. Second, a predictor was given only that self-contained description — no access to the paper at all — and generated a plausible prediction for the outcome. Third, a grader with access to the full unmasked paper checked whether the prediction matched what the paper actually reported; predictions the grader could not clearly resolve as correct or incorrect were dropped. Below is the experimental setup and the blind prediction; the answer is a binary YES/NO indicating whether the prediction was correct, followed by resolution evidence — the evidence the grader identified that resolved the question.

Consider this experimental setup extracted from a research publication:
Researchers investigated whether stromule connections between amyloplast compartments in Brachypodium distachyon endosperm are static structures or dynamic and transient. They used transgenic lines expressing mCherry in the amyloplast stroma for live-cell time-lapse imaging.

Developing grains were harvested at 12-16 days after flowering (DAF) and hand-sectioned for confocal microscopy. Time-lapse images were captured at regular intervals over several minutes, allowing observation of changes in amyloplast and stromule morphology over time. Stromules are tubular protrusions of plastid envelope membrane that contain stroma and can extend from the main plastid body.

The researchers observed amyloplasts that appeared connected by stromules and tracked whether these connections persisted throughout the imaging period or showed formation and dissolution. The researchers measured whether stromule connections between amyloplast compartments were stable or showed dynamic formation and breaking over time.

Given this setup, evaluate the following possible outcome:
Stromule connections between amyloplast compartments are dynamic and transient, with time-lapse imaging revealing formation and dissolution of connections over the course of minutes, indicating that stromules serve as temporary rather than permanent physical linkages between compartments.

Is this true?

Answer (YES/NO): NO